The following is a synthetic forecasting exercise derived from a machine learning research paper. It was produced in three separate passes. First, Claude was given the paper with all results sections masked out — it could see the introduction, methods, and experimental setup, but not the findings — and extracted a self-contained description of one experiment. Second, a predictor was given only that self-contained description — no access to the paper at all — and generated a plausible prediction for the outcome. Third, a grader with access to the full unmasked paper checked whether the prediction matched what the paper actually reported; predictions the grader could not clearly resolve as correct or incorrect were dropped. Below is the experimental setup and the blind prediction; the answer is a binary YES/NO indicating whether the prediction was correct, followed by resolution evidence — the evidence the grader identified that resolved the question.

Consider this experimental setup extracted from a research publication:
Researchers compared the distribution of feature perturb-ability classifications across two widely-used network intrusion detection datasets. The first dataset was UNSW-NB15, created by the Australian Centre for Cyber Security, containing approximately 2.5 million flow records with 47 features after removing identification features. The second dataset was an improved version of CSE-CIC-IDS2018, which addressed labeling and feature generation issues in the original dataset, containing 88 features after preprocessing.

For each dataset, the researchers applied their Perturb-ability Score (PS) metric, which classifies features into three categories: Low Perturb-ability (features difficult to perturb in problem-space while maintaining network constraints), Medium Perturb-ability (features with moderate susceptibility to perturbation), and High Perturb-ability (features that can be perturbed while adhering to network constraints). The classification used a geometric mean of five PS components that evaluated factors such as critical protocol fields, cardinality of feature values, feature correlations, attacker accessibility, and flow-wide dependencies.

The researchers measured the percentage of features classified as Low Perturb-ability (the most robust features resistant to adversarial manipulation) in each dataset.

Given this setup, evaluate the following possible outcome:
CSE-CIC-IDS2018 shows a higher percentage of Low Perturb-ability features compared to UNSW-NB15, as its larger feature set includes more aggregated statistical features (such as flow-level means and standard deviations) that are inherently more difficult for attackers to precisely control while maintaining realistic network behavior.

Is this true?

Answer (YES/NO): NO